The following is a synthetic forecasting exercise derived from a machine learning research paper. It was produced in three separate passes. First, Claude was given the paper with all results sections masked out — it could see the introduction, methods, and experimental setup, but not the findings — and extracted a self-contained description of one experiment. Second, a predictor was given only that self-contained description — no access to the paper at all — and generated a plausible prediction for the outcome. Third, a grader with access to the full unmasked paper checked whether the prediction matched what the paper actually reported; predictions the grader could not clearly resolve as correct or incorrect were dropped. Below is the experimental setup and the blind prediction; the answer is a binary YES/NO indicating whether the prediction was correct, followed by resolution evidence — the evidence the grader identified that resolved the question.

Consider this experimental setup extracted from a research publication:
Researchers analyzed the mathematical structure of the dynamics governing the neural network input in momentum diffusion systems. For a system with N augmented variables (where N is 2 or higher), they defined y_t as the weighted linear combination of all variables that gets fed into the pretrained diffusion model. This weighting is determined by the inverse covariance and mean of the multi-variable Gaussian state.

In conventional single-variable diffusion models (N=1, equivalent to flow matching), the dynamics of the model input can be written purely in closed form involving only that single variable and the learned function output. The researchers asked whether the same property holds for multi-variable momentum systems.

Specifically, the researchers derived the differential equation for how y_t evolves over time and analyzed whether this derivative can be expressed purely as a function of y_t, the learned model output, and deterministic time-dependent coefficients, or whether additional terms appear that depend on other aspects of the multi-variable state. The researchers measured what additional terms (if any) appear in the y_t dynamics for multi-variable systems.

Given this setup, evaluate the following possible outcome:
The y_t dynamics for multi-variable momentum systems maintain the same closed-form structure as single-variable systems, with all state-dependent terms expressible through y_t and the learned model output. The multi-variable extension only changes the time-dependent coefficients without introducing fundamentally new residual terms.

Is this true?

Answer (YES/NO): NO